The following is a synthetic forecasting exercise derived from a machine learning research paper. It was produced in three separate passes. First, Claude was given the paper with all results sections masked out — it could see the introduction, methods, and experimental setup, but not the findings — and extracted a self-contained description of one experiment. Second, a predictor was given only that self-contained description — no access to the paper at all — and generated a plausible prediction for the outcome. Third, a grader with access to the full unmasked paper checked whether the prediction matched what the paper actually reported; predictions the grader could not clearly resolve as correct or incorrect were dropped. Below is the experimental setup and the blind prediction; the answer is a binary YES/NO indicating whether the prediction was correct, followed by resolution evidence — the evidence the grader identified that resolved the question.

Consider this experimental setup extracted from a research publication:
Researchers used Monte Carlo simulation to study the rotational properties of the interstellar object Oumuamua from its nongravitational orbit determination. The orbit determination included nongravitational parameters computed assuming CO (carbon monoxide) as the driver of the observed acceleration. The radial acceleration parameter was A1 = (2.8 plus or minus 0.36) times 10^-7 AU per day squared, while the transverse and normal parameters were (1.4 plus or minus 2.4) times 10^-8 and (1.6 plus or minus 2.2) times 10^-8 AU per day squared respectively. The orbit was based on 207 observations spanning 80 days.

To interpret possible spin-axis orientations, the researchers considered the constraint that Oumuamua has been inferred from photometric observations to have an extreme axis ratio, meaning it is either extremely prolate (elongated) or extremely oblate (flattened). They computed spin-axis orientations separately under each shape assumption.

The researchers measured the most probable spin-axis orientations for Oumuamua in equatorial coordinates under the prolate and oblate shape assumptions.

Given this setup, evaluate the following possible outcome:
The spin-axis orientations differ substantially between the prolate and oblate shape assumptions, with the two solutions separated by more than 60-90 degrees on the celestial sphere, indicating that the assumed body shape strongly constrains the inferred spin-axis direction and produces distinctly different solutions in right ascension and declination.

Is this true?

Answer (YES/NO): YES